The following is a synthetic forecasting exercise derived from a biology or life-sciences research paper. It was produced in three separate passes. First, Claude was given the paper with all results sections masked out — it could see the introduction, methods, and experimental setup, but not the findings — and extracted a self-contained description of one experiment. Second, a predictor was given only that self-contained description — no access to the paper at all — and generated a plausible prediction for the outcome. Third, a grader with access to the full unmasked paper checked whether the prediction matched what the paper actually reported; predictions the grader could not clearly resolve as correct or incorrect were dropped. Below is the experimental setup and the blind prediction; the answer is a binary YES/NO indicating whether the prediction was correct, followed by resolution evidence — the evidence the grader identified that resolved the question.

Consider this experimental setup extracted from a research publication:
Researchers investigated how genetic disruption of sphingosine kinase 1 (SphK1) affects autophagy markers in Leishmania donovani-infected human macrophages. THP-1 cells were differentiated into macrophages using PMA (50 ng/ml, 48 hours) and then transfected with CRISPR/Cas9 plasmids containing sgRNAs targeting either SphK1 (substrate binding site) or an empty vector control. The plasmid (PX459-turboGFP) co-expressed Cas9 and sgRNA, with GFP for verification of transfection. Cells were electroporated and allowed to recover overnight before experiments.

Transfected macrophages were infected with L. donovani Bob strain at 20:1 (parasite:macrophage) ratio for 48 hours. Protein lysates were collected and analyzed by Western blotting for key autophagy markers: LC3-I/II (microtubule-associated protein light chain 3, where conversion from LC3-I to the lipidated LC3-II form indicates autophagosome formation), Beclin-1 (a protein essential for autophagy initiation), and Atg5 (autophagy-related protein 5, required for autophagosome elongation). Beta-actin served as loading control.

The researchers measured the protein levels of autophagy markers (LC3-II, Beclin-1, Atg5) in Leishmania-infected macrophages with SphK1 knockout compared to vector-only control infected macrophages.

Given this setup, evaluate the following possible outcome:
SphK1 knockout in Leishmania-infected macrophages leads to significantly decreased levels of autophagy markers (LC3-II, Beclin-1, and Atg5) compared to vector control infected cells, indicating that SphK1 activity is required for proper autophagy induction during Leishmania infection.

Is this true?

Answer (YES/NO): NO